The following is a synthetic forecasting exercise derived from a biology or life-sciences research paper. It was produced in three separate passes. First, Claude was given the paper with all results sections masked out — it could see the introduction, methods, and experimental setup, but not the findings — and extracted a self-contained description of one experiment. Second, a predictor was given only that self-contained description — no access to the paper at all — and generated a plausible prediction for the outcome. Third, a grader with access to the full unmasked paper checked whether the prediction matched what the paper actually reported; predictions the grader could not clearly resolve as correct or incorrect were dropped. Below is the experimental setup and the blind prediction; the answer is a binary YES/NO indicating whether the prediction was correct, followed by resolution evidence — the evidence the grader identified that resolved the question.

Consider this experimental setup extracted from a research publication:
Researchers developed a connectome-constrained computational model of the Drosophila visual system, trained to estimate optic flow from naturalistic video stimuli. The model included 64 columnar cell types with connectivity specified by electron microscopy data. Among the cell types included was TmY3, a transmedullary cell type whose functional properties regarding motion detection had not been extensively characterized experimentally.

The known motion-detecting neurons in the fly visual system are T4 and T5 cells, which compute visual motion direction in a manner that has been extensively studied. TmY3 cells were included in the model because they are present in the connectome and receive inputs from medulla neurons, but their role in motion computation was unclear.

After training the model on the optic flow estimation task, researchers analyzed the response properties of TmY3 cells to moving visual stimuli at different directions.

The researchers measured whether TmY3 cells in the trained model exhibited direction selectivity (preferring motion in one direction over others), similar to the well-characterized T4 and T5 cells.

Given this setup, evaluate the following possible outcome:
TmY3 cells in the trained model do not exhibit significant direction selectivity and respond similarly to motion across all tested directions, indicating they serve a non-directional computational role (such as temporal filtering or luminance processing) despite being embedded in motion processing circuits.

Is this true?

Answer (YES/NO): NO